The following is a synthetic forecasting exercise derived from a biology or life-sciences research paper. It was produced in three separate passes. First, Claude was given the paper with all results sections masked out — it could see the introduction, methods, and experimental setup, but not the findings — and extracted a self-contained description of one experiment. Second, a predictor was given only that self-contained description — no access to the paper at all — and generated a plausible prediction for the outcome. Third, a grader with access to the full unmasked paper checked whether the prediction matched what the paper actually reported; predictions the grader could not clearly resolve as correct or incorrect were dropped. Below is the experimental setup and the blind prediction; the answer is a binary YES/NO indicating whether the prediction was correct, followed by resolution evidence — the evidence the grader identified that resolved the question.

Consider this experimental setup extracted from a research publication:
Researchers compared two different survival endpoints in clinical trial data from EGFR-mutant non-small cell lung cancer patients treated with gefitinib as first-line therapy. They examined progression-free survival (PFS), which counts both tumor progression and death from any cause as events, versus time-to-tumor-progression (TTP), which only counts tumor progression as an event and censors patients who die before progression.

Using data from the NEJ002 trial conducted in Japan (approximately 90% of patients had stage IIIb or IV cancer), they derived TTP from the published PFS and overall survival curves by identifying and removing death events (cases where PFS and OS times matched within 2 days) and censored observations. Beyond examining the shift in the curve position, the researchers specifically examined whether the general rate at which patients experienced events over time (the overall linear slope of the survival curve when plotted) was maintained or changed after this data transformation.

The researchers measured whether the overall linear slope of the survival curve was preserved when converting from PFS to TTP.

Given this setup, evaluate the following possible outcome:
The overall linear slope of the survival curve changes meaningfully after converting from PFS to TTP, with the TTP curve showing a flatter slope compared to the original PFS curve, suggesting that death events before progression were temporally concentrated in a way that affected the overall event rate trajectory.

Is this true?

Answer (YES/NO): NO